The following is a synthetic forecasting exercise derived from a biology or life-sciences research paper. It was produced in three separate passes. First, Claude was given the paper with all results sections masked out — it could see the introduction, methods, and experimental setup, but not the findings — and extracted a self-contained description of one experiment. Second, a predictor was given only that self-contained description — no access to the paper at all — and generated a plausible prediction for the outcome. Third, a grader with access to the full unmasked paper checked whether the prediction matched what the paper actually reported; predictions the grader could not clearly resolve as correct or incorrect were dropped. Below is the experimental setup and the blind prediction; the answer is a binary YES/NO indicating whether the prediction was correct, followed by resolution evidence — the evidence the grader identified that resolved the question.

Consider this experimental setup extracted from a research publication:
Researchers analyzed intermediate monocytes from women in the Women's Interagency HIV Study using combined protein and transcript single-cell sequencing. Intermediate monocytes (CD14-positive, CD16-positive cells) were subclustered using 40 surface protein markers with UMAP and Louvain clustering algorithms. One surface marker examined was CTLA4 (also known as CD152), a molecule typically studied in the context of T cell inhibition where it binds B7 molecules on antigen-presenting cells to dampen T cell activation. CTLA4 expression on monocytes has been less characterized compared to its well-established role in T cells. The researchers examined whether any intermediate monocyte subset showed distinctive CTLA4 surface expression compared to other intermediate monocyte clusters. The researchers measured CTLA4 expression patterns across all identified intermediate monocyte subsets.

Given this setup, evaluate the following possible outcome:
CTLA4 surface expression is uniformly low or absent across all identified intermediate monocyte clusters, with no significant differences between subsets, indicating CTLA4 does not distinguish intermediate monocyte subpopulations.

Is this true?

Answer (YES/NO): NO